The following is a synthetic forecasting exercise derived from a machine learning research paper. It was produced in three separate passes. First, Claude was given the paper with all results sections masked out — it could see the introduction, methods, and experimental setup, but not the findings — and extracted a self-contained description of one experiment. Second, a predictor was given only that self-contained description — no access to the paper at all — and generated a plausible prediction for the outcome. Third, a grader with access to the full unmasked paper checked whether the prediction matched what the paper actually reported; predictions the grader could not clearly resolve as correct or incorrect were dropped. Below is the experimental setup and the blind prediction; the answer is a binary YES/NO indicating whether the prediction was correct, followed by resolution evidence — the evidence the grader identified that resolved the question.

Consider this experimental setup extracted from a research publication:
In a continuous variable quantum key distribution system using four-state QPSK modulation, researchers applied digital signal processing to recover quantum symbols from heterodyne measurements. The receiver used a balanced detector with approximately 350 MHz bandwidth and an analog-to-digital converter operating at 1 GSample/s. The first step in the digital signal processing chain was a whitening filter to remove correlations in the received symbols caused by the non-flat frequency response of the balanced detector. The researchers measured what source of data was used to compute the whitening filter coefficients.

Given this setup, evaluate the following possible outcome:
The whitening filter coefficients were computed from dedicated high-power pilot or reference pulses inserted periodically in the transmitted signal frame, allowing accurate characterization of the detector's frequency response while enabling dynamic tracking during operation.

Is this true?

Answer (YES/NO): NO